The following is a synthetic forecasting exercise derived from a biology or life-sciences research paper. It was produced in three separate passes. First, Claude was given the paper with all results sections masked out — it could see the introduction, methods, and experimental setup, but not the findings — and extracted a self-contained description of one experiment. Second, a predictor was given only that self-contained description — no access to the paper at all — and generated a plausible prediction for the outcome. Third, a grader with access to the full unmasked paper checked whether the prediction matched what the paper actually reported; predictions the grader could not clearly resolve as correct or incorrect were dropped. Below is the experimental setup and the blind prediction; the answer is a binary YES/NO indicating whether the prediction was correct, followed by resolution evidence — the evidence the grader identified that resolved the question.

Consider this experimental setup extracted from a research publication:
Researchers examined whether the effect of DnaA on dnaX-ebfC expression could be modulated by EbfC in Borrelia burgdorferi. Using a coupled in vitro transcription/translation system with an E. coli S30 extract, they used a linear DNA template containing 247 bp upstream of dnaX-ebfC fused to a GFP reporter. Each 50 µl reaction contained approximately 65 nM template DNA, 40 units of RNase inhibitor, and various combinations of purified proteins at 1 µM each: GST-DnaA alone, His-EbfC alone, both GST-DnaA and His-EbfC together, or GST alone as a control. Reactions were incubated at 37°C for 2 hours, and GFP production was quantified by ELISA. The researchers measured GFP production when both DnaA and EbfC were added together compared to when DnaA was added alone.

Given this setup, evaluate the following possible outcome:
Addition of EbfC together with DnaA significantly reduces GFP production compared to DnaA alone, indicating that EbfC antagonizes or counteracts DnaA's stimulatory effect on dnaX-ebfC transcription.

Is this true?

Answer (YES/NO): YES